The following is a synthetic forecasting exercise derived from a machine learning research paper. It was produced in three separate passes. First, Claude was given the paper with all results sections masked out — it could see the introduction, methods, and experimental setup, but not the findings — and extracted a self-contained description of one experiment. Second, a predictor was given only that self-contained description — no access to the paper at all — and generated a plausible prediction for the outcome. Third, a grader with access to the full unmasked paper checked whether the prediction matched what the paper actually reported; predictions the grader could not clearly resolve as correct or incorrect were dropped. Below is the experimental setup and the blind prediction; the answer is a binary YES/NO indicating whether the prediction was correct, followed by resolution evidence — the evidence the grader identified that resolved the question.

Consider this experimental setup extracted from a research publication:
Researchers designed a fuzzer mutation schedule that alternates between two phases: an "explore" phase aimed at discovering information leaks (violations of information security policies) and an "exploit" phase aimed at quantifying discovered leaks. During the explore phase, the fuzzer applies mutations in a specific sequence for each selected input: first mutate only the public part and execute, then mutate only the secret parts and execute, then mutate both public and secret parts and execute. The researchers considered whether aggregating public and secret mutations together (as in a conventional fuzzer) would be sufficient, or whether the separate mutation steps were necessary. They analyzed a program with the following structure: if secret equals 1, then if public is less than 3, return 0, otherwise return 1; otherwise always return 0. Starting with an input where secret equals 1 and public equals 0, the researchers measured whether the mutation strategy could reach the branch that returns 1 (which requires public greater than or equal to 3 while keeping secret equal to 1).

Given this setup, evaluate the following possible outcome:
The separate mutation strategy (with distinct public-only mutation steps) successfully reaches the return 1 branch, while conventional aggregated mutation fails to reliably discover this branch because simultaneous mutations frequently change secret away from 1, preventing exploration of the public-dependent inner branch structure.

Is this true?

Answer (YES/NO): YES